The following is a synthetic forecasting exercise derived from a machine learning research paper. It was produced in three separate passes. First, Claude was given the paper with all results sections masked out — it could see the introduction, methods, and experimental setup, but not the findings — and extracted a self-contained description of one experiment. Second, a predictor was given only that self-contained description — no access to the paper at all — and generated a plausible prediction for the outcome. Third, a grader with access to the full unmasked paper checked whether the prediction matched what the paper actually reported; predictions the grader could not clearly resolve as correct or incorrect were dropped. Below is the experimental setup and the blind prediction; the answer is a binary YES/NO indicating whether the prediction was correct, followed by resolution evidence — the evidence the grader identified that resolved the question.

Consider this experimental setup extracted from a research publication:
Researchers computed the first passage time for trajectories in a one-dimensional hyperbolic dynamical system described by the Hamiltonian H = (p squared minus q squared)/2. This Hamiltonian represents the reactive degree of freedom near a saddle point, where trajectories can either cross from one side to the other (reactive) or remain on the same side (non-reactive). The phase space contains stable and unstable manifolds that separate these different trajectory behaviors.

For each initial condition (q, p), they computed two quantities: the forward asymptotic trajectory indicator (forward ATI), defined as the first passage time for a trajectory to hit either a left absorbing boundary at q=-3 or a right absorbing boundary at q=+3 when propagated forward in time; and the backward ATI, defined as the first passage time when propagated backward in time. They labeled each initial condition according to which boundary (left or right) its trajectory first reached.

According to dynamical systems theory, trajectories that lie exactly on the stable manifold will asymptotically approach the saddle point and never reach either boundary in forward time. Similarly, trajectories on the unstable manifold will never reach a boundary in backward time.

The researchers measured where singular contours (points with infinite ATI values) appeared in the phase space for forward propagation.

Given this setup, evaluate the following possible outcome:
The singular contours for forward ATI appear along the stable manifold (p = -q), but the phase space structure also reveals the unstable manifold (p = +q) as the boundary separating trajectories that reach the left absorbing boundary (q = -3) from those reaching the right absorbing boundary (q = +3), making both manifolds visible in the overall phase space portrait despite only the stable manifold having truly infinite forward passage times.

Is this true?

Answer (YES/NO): NO